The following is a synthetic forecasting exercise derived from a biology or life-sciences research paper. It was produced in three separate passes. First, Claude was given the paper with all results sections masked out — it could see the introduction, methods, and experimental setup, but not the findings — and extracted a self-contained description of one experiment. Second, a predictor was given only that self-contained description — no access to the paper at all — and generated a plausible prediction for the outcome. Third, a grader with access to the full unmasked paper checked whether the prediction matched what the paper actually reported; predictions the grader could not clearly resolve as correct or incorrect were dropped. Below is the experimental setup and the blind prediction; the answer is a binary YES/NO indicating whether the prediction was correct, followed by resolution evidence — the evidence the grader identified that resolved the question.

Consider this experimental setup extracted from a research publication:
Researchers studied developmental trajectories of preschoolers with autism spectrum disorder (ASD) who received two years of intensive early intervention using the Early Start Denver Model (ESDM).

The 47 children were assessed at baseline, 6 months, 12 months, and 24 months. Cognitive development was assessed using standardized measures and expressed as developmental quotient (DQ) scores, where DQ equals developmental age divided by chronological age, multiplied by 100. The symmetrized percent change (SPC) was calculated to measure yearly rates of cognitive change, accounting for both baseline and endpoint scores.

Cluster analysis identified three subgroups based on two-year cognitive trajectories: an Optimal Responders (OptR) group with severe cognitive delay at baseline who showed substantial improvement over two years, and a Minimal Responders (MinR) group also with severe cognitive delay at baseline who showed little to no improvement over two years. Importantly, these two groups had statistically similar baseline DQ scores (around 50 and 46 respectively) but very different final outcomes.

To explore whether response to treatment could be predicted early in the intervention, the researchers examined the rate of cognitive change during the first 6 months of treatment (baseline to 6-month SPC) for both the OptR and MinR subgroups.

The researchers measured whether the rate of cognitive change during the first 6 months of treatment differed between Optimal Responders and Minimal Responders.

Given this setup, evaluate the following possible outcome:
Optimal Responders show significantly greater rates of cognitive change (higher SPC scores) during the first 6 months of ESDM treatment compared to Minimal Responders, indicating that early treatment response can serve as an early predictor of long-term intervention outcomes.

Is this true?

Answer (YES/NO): YES